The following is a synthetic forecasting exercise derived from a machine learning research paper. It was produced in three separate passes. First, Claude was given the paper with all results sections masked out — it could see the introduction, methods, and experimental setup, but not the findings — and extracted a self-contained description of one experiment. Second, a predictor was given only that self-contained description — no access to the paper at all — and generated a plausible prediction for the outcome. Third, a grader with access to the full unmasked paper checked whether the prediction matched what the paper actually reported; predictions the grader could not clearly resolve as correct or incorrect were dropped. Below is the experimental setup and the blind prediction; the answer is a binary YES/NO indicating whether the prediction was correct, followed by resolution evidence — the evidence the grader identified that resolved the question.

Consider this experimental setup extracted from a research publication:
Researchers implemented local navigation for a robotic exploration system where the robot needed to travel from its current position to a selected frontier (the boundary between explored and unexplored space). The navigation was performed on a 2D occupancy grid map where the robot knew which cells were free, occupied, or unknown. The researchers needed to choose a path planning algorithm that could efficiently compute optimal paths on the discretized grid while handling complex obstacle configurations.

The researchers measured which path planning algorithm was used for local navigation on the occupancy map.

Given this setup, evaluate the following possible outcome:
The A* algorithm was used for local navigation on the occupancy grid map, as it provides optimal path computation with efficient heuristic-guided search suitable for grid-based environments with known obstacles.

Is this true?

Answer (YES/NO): NO